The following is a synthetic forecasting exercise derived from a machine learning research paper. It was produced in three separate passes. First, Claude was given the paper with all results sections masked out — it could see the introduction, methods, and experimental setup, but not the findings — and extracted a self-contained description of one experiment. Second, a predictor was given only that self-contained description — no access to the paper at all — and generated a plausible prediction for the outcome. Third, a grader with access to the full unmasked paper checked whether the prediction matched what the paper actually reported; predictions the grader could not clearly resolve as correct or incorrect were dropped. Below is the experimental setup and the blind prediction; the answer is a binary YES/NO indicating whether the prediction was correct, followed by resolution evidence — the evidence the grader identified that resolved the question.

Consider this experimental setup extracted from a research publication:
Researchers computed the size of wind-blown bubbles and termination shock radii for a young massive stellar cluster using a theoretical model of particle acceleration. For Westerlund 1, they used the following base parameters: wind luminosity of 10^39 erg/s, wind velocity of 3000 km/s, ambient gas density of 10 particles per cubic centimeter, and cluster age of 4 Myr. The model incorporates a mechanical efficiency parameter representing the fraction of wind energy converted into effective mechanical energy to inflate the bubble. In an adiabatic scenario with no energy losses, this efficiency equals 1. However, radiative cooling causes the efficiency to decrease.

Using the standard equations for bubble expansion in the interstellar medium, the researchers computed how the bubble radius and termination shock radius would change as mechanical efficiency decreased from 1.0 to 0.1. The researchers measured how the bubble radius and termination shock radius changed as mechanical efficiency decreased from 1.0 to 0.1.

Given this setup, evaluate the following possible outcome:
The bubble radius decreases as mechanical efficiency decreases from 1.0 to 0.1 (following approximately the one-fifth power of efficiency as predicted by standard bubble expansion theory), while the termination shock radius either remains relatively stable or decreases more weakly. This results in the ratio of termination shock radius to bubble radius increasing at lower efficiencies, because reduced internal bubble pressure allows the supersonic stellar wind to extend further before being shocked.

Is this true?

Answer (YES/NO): NO